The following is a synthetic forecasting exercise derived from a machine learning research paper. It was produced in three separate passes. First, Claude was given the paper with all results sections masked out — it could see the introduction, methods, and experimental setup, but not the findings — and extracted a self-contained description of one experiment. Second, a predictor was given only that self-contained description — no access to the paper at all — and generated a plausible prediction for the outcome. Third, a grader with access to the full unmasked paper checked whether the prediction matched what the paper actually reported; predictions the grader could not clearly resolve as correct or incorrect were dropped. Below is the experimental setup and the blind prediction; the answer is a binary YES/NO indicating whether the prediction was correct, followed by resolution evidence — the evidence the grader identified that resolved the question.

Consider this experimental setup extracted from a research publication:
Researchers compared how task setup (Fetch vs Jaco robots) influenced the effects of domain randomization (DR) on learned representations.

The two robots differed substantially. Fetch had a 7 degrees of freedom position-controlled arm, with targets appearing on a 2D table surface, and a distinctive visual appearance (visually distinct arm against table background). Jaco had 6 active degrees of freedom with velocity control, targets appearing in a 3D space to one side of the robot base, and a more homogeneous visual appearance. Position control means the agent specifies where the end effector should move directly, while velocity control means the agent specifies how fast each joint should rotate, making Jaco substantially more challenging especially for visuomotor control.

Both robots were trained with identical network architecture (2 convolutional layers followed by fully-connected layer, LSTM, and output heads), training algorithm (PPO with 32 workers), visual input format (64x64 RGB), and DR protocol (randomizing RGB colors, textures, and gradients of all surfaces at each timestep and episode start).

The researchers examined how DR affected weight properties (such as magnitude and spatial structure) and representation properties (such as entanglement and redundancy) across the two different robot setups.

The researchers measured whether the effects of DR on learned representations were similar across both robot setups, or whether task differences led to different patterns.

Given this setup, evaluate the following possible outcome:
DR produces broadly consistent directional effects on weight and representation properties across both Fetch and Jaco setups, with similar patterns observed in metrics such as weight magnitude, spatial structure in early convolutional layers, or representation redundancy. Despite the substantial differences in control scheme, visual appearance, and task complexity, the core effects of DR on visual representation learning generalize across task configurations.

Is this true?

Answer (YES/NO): NO